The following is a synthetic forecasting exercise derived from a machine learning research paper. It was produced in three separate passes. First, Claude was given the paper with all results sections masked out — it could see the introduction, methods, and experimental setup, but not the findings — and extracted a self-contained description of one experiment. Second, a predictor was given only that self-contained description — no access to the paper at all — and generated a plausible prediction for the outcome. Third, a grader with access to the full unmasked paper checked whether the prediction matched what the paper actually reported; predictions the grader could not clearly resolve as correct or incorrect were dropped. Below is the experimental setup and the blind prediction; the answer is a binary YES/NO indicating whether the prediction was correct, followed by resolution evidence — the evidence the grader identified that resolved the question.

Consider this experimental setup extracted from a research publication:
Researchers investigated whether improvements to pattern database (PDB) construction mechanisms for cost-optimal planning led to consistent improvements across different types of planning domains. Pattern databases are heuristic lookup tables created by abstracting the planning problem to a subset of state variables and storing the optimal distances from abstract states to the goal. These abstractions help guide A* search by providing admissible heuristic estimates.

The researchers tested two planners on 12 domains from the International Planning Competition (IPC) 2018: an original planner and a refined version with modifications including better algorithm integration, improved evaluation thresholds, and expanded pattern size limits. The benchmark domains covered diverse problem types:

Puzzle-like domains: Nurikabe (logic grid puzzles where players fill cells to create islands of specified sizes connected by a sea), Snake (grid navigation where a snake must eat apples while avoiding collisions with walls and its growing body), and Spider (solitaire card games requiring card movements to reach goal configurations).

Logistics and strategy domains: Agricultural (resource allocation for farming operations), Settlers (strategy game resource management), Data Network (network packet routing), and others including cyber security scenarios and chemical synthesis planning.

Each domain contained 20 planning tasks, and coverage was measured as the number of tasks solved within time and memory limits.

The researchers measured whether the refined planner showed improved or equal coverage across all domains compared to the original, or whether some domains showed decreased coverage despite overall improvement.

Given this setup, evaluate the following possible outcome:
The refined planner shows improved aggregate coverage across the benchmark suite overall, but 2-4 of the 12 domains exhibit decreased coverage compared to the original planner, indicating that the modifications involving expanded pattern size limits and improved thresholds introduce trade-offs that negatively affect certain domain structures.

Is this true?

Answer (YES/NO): NO